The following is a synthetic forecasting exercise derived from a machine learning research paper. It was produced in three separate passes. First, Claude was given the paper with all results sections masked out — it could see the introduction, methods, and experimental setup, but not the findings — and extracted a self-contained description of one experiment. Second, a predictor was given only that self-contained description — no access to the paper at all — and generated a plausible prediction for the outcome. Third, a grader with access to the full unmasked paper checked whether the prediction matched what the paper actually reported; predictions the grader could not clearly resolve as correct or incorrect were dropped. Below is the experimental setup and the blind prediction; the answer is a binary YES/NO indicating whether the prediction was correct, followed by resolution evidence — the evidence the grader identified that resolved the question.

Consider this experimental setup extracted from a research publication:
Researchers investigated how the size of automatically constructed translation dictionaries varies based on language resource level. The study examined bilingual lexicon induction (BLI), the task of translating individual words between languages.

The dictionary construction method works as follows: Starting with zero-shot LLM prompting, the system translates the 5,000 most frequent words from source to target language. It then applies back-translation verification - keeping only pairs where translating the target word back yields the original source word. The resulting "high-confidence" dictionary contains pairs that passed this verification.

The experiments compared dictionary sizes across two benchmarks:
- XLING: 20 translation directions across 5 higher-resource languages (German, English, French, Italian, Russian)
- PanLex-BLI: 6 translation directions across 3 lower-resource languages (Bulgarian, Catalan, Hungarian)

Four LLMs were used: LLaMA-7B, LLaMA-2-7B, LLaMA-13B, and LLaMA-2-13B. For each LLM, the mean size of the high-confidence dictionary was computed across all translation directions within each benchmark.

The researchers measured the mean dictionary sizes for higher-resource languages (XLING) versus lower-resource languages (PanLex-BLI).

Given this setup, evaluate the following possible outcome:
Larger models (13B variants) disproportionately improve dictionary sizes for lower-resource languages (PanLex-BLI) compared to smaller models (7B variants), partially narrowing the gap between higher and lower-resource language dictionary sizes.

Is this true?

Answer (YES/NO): NO